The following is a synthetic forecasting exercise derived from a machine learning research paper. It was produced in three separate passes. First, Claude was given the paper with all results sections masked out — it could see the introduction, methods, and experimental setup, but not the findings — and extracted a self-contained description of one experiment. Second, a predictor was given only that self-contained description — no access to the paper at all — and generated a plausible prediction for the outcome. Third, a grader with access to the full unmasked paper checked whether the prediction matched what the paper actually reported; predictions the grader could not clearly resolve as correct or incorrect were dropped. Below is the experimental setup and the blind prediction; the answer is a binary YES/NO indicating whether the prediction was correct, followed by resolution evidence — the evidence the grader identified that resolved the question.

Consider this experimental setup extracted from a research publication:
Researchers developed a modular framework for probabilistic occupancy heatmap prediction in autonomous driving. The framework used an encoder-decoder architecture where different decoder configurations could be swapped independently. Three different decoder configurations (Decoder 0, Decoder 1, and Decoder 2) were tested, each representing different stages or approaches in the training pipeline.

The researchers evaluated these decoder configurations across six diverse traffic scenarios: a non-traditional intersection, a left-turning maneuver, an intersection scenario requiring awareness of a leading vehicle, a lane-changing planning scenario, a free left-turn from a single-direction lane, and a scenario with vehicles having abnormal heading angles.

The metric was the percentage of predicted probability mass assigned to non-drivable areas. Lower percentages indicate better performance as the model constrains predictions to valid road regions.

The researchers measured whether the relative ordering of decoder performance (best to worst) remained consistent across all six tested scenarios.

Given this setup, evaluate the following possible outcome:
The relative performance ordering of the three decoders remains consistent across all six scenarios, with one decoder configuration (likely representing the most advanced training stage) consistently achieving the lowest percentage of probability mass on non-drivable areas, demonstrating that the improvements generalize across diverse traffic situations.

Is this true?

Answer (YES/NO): YES